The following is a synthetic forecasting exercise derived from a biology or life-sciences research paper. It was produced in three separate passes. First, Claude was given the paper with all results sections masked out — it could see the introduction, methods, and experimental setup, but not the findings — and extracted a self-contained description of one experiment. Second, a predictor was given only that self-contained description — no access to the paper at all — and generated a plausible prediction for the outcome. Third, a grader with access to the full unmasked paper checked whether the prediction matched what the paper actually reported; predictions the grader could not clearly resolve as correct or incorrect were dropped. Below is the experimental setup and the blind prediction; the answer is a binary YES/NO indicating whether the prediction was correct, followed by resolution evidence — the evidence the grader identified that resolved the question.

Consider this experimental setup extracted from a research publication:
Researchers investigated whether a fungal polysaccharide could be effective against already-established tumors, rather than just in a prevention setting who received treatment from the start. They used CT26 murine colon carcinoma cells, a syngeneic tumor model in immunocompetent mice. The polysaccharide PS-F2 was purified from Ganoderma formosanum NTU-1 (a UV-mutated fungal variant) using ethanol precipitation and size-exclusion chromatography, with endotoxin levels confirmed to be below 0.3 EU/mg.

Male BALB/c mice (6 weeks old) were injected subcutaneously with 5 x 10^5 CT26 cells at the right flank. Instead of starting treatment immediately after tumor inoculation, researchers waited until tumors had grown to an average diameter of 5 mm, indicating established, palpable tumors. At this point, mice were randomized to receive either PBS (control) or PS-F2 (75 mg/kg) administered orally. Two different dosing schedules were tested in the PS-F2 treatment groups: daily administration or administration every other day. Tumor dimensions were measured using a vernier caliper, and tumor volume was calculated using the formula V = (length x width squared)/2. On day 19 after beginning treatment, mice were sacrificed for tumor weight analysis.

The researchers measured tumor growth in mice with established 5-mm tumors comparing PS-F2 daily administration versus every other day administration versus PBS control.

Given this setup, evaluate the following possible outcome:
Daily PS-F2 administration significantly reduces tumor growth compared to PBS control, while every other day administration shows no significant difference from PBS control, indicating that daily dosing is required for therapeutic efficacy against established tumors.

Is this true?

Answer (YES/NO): NO